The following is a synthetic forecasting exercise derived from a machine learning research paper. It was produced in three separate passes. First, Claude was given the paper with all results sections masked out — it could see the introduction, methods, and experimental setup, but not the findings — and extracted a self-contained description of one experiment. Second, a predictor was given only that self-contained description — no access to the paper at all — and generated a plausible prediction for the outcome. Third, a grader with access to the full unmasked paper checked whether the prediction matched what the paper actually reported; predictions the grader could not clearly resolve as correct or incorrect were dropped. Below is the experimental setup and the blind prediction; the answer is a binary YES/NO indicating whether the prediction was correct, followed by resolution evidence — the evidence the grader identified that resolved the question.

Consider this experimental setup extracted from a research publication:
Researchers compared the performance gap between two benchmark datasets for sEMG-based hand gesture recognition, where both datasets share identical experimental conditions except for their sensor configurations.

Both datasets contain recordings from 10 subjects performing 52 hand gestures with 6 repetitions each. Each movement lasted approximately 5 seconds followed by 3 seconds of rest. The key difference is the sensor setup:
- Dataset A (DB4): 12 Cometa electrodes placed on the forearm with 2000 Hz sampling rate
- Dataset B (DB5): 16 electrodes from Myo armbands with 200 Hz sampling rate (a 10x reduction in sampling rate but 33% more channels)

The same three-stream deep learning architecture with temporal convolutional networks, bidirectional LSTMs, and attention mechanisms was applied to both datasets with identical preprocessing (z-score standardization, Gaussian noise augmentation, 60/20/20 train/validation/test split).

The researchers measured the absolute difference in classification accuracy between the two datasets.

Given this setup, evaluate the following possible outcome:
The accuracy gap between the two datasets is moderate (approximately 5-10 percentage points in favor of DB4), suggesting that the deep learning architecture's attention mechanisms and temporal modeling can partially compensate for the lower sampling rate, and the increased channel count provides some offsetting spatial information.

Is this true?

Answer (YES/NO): NO